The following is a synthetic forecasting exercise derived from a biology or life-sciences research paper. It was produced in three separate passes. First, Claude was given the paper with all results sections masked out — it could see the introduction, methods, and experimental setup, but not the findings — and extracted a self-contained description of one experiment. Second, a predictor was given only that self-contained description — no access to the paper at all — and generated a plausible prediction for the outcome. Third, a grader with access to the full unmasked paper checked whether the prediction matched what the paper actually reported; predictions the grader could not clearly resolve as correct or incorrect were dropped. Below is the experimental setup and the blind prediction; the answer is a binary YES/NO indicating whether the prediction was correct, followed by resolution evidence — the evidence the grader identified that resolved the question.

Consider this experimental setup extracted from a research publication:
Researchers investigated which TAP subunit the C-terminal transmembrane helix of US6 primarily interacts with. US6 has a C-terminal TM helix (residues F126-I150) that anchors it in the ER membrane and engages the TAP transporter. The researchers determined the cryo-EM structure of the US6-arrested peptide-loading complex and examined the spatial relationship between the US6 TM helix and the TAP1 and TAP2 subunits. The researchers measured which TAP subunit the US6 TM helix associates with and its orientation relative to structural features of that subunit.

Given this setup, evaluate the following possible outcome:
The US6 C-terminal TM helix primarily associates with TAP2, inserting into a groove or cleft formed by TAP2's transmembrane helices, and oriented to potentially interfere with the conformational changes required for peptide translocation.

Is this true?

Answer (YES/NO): NO